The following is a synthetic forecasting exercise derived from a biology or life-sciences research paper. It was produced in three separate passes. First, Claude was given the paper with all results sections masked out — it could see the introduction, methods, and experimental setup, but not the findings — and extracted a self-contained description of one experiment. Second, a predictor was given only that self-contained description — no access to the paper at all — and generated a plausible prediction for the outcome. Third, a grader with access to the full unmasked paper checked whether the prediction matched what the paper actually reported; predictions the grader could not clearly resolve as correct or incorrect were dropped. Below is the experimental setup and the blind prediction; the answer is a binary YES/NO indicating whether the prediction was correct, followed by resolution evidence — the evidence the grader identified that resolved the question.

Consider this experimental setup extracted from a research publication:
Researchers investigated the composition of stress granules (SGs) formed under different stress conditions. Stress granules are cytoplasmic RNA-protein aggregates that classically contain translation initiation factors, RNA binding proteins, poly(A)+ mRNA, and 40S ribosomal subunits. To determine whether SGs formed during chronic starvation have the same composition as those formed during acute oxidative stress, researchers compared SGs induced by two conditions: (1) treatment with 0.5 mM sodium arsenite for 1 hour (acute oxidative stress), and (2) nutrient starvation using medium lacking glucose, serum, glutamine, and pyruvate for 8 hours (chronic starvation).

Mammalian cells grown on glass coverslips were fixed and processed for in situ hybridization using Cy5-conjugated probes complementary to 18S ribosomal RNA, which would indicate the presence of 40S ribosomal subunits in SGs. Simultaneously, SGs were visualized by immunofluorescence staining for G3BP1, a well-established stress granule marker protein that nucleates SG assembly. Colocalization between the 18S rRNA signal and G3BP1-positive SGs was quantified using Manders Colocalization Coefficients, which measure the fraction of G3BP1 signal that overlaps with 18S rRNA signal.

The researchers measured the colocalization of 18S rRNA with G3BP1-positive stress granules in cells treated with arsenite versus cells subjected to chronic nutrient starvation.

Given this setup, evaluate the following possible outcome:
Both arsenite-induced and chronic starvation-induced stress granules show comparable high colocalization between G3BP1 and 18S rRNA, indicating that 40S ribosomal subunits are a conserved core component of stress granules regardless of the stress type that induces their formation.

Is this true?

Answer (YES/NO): NO